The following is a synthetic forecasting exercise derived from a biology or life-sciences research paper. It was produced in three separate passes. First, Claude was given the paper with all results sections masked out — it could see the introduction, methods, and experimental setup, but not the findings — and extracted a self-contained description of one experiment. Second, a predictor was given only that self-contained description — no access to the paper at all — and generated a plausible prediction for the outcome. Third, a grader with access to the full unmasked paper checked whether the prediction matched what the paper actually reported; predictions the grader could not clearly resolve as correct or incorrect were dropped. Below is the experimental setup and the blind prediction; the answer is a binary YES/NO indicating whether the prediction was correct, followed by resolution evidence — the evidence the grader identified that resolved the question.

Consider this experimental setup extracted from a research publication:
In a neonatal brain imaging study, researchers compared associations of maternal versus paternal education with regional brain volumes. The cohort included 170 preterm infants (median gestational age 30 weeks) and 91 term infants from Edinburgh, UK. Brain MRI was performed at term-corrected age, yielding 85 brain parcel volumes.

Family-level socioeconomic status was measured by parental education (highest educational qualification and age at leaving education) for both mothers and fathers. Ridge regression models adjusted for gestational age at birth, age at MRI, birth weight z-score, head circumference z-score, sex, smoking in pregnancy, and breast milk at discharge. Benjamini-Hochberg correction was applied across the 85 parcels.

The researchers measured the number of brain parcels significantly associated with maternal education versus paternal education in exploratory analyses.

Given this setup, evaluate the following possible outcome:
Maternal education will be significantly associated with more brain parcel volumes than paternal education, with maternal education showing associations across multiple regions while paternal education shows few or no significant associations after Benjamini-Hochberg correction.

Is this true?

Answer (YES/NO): YES